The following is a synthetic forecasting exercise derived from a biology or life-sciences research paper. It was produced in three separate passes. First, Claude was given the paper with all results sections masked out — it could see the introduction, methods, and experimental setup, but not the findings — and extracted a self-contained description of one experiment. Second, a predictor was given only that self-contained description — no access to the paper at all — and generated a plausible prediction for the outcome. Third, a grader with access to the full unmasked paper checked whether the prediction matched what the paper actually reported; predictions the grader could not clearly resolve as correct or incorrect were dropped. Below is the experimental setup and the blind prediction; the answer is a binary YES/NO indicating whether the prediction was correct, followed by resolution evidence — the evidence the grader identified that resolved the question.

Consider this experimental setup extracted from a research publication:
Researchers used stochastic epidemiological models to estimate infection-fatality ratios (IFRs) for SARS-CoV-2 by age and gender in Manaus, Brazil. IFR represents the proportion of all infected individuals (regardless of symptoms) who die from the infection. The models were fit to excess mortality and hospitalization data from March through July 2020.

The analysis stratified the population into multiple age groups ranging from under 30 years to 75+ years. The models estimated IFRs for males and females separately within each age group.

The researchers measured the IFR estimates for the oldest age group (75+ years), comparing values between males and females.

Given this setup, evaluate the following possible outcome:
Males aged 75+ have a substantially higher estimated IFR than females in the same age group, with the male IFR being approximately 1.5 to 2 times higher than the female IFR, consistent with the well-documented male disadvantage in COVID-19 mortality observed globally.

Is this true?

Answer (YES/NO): NO